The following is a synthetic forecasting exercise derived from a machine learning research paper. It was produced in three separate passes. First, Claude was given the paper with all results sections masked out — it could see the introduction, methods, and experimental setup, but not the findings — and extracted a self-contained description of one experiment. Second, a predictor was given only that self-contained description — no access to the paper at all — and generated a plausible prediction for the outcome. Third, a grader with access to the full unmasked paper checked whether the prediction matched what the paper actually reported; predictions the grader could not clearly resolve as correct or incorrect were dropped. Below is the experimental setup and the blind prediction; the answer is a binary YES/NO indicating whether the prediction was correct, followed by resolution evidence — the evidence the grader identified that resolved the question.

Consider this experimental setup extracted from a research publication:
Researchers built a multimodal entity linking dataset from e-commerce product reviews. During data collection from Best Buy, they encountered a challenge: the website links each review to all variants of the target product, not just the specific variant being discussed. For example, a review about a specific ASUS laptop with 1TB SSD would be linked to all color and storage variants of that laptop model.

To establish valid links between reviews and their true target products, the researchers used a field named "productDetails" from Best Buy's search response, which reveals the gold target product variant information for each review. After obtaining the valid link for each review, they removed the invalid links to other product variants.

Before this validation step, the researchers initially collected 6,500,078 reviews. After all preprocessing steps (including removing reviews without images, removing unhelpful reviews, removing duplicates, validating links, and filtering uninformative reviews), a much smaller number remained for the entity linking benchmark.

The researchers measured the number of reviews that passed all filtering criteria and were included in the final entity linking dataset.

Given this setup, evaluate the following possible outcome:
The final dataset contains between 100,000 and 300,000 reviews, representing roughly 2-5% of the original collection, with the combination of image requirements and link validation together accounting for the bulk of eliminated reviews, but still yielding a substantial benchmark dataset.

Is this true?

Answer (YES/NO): NO